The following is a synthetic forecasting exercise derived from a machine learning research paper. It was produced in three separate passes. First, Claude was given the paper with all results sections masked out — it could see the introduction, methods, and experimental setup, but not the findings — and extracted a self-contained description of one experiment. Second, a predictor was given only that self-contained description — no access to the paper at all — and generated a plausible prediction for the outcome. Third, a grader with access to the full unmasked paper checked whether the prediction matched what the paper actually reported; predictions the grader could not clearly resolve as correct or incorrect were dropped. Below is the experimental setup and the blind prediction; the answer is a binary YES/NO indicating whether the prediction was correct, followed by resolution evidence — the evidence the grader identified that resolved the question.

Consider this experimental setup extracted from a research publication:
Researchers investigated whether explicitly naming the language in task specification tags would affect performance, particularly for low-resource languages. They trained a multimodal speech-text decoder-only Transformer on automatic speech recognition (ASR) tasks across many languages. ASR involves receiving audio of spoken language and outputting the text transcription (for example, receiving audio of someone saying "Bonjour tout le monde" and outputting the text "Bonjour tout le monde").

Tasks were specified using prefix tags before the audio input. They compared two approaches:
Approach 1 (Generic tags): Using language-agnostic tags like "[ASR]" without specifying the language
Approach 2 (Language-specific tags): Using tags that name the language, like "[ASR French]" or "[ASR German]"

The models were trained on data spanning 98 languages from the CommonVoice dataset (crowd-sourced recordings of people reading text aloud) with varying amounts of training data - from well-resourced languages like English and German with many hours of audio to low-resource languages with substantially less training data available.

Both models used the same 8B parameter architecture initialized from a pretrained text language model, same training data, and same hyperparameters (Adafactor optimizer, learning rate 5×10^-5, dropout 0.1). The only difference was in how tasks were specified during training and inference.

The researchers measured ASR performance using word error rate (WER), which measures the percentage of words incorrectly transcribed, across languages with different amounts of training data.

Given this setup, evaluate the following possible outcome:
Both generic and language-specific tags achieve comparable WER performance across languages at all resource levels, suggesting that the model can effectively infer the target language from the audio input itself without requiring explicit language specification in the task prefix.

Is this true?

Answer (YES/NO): NO